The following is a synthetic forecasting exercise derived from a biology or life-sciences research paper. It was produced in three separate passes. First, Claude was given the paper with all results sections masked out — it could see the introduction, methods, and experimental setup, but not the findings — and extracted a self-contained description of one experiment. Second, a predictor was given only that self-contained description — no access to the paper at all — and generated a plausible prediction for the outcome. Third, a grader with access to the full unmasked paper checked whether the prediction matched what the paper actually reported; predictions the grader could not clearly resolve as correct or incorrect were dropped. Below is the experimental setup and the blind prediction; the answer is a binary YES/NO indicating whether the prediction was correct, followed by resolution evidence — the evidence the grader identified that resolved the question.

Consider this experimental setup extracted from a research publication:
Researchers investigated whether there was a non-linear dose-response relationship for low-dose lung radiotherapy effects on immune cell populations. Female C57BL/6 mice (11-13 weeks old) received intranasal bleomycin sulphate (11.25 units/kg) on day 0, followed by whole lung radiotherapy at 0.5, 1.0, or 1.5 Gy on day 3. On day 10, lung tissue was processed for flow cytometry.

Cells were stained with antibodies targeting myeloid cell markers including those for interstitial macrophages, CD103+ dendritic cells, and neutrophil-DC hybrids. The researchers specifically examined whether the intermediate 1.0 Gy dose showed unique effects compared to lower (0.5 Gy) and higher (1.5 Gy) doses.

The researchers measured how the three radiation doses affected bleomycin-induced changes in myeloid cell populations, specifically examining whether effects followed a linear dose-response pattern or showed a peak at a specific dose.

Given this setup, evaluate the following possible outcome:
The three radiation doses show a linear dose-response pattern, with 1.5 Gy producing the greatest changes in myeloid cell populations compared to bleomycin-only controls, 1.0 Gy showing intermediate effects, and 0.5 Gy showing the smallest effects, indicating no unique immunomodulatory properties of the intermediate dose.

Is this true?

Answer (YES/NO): NO